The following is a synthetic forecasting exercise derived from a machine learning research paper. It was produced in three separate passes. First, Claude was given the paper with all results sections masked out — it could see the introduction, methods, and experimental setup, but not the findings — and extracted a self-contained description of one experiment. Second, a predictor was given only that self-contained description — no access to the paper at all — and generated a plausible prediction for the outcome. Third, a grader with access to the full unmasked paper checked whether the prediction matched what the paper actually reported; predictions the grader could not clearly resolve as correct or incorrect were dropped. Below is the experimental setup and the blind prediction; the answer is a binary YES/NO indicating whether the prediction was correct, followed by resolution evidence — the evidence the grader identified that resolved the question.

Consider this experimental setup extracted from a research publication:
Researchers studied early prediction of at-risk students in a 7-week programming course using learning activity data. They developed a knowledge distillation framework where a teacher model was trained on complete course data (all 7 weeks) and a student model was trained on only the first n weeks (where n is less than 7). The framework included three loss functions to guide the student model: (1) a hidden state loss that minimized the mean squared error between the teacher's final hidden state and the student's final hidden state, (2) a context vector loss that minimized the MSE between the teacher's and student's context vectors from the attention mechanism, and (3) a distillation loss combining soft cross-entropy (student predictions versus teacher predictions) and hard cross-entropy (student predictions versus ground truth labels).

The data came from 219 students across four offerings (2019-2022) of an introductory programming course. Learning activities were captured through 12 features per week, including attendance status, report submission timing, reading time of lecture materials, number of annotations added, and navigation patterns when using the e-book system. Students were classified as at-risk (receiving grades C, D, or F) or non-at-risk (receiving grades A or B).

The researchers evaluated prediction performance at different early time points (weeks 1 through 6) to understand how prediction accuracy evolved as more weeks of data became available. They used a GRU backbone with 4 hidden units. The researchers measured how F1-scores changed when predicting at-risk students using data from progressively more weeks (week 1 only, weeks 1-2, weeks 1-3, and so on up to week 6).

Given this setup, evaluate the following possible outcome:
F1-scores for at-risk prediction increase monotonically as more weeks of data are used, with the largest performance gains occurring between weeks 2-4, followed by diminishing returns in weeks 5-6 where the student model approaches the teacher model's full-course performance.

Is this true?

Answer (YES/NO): NO